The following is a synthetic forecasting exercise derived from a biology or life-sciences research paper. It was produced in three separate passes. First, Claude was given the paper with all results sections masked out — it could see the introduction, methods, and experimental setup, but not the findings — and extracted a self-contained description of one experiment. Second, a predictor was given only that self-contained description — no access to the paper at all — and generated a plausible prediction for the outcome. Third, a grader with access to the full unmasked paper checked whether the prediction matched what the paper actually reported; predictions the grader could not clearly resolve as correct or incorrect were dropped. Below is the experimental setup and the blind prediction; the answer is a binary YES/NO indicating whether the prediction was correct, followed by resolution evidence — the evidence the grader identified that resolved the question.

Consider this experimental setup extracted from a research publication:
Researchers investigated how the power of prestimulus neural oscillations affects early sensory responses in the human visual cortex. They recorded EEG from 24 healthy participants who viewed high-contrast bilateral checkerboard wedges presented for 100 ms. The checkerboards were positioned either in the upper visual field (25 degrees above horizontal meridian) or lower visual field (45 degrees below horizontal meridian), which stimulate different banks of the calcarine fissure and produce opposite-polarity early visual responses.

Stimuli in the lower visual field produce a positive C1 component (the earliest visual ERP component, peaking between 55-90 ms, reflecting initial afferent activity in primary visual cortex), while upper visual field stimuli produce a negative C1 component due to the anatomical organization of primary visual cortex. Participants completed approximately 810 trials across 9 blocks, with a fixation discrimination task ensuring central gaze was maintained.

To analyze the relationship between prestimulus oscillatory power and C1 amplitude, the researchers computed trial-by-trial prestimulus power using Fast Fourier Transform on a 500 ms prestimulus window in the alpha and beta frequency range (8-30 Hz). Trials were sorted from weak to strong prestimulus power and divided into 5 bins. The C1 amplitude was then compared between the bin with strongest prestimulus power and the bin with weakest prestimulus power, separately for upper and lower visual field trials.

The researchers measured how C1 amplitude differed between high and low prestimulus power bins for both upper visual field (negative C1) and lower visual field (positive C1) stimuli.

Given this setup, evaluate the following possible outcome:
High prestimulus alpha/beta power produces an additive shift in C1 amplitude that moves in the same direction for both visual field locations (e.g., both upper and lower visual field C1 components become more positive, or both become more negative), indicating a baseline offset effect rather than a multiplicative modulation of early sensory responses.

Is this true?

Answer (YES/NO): NO